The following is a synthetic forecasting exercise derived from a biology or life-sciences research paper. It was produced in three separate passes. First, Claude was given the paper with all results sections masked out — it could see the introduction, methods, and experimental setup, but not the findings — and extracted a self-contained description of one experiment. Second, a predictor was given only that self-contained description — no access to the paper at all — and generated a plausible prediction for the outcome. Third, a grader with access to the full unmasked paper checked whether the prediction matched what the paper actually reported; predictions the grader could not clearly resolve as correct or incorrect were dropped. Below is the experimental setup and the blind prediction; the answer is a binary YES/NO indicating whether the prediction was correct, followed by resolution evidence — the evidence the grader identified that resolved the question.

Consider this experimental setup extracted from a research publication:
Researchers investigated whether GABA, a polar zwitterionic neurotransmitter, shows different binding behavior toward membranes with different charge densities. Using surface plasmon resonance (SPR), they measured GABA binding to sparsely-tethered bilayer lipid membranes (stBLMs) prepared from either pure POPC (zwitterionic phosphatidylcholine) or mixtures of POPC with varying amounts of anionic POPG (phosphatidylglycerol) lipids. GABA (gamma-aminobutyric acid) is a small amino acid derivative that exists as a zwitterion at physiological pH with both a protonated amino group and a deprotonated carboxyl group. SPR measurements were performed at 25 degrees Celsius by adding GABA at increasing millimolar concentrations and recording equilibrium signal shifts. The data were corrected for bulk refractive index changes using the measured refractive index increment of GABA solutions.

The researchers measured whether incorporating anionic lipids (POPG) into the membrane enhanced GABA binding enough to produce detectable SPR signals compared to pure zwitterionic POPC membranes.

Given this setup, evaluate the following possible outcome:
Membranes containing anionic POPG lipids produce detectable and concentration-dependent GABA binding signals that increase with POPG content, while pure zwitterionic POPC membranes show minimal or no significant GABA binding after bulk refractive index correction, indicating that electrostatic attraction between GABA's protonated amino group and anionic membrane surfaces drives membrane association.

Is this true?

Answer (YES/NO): NO